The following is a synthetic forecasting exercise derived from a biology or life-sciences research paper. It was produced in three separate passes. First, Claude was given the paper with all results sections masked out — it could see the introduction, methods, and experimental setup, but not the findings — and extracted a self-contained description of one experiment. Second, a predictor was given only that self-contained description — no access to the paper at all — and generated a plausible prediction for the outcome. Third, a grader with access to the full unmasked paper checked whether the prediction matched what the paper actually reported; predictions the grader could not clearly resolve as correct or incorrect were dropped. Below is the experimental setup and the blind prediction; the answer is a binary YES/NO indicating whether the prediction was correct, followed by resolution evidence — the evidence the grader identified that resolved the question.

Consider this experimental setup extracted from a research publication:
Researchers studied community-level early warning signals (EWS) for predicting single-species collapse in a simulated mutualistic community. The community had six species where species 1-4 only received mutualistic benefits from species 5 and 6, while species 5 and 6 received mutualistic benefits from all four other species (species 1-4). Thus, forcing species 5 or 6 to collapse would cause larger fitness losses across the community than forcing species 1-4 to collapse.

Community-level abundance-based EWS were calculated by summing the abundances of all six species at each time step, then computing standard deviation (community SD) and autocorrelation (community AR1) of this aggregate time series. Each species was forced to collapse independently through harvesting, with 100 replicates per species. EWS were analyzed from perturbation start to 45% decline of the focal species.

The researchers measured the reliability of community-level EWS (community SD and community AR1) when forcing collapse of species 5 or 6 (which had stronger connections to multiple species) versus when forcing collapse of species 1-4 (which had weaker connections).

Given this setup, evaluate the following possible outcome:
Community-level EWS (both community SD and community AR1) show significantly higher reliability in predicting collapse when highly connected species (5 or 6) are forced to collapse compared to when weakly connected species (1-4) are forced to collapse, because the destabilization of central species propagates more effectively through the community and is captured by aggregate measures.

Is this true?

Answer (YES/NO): YES